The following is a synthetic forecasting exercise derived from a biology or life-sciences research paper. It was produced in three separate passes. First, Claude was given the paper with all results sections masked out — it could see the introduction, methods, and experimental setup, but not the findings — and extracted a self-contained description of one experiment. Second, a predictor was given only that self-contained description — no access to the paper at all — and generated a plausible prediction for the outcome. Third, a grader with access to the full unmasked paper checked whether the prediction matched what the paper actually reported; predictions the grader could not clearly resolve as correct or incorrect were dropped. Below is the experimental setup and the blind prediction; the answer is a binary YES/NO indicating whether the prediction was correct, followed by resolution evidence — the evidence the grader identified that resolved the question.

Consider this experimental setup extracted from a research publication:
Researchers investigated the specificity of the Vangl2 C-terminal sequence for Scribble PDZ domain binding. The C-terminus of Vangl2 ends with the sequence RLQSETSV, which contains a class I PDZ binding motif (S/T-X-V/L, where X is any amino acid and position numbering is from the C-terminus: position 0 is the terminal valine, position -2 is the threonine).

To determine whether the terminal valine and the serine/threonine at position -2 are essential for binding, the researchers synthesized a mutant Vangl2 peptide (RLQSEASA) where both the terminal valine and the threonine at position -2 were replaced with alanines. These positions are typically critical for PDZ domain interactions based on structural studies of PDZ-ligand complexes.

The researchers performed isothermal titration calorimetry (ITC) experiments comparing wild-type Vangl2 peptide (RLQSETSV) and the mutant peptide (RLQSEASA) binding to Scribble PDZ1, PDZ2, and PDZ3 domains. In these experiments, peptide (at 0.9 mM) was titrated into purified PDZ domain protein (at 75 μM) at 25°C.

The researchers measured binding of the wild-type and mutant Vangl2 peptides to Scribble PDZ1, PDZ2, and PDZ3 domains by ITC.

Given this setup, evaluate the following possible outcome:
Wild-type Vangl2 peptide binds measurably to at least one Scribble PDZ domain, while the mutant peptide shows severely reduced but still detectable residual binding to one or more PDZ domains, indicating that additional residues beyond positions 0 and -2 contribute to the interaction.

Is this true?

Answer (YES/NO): NO